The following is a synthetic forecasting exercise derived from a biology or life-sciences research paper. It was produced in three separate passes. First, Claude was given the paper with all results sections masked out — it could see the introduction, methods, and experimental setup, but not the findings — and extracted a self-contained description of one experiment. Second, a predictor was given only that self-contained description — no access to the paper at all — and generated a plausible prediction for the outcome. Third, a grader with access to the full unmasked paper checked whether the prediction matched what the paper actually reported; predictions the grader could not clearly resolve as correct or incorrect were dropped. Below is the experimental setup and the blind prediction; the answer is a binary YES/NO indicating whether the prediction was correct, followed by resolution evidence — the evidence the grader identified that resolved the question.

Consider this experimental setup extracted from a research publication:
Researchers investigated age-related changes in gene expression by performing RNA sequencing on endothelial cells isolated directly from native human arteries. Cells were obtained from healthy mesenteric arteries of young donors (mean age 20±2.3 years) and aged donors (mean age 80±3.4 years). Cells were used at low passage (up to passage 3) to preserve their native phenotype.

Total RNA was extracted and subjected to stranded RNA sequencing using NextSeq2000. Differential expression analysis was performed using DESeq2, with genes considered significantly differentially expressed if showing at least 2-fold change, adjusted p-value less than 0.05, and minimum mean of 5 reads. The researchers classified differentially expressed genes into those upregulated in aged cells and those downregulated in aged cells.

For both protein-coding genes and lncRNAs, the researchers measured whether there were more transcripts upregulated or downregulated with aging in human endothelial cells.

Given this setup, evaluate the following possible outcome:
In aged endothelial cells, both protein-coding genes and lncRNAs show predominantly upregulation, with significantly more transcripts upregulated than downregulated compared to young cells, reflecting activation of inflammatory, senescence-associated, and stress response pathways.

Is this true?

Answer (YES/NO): NO